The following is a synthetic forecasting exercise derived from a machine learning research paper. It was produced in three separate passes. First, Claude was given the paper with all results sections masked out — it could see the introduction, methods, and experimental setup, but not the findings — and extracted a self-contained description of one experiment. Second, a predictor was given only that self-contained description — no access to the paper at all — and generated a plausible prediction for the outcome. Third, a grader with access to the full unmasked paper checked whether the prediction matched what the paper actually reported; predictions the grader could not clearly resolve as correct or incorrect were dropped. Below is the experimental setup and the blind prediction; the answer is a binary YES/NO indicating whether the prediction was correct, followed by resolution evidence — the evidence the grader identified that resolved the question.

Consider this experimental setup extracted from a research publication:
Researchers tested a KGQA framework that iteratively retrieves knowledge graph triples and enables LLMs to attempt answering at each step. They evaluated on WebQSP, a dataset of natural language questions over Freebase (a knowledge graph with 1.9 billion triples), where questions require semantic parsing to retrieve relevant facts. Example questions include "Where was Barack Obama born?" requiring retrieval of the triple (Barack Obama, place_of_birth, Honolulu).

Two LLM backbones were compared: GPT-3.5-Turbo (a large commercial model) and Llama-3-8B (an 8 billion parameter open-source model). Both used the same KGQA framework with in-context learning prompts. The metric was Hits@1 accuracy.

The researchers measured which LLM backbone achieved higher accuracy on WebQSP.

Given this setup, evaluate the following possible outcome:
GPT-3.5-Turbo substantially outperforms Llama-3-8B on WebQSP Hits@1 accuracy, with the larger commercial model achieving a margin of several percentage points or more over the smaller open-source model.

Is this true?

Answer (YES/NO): NO